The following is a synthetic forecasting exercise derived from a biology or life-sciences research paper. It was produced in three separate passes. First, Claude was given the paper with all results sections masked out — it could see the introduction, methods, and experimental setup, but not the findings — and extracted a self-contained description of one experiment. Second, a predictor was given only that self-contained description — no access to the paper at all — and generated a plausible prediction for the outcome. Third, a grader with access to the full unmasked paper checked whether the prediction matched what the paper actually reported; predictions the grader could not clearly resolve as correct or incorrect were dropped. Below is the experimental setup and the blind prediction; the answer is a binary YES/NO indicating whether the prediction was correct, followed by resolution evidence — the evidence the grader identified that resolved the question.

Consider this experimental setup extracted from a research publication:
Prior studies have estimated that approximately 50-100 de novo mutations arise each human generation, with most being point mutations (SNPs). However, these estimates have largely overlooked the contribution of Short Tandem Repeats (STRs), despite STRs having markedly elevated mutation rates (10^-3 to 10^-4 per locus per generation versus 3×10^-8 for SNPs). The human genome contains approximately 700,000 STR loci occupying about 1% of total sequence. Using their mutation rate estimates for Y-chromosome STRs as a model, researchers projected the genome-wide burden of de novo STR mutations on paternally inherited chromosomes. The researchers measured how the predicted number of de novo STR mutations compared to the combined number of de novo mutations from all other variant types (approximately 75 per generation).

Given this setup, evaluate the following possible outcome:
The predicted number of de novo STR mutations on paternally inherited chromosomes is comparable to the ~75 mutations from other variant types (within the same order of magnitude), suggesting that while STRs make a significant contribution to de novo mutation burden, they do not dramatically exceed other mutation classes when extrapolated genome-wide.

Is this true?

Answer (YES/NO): YES